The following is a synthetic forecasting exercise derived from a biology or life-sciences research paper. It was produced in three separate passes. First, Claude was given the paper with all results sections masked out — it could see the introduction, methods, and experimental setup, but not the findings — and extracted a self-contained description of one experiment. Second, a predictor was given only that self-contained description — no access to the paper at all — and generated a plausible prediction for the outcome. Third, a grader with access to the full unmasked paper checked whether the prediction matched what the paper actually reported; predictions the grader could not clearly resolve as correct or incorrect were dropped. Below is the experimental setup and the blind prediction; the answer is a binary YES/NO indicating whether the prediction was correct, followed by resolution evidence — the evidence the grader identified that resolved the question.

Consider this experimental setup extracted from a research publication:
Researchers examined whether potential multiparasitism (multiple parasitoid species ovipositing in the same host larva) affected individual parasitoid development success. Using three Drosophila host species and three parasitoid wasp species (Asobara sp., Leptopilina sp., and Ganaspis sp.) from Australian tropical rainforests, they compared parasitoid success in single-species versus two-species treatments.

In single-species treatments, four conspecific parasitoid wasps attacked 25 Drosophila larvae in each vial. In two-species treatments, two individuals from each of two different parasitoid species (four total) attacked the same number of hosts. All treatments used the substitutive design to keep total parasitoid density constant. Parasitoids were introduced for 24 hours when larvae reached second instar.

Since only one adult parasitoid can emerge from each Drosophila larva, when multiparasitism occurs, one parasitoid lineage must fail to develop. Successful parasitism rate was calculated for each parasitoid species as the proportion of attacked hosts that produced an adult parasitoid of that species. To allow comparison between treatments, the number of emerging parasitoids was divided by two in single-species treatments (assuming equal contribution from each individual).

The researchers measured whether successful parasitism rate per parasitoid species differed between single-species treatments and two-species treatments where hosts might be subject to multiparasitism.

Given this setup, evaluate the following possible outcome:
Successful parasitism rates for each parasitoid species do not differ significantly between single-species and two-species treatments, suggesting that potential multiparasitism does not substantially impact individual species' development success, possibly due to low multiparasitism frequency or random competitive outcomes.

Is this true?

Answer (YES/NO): NO